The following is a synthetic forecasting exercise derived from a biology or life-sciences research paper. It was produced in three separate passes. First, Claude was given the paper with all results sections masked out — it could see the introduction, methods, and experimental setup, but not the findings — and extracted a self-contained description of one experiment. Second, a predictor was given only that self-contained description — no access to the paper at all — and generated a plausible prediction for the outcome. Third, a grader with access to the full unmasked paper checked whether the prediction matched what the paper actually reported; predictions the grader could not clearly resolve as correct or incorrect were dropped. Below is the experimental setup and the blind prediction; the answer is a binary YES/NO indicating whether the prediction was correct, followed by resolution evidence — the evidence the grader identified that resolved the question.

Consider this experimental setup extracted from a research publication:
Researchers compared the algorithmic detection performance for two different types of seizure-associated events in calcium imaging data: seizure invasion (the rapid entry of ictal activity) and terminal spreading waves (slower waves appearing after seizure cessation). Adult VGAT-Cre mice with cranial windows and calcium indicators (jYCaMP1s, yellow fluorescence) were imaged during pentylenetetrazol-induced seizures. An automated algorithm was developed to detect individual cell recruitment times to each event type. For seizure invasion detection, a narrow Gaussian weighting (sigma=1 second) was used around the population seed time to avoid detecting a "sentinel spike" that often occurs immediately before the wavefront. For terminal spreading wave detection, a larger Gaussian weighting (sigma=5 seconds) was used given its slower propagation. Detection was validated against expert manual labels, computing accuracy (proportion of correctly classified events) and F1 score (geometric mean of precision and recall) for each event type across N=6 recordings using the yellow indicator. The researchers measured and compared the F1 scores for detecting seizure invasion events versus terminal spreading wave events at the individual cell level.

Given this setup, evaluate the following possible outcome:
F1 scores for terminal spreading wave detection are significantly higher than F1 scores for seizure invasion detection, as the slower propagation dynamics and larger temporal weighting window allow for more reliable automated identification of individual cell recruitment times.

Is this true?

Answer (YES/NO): NO